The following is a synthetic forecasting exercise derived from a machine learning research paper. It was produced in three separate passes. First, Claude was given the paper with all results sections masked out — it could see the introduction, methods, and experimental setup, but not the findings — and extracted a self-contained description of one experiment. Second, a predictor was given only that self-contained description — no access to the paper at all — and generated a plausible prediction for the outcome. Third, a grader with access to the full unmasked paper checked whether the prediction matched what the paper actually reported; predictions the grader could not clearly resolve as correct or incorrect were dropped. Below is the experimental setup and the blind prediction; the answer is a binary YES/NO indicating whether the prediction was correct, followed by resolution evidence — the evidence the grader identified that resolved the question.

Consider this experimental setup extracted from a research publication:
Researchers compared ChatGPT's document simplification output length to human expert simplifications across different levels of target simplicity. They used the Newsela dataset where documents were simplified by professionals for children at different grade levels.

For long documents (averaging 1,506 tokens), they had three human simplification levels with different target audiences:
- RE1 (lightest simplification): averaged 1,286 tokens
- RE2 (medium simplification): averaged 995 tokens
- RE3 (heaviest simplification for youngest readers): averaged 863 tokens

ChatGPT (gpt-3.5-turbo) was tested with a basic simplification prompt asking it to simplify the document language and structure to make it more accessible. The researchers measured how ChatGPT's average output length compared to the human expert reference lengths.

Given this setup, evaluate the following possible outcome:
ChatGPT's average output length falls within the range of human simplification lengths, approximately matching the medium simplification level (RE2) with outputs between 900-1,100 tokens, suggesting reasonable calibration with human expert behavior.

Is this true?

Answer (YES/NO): NO